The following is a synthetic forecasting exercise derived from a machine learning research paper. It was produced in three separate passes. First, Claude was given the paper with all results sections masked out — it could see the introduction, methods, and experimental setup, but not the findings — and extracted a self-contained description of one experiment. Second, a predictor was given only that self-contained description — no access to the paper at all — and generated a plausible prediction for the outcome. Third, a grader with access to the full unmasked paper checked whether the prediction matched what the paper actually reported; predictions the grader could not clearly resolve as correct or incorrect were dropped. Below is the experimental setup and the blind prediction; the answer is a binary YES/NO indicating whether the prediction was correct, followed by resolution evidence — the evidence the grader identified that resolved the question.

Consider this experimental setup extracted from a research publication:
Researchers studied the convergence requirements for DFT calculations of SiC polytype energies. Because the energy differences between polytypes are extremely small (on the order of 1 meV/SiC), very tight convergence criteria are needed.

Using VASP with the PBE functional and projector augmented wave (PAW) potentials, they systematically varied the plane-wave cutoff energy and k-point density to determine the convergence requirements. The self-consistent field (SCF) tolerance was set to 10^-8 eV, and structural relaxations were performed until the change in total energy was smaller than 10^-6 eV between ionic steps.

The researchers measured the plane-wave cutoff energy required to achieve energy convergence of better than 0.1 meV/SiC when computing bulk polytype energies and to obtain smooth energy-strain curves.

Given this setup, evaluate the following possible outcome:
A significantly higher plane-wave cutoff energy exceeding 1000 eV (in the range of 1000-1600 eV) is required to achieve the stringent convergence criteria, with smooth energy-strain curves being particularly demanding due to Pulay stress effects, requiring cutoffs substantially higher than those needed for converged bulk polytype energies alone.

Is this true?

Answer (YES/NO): NO